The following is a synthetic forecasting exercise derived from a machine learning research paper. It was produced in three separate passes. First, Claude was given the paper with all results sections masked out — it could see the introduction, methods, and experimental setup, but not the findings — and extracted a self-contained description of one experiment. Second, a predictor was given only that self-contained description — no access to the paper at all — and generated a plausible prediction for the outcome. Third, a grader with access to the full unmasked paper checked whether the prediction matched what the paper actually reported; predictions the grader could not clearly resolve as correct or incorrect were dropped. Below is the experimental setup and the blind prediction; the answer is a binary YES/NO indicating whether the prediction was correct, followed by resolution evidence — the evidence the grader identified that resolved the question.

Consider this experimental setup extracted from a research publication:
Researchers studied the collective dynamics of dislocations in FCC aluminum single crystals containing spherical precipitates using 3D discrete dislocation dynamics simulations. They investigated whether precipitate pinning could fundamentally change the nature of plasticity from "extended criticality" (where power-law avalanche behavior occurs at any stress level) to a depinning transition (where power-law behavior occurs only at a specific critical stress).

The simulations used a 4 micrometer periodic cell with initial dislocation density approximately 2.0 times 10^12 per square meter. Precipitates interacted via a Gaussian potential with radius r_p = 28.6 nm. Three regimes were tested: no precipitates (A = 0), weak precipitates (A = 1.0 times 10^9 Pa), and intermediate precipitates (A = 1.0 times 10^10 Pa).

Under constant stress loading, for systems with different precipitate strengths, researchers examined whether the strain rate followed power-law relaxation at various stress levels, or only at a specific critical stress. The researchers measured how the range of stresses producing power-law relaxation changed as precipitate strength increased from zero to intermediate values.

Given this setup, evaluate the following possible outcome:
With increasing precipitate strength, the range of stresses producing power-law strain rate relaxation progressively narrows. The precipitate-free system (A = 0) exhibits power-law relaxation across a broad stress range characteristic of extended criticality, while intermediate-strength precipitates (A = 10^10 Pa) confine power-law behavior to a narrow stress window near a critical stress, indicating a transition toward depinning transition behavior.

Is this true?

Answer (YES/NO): YES